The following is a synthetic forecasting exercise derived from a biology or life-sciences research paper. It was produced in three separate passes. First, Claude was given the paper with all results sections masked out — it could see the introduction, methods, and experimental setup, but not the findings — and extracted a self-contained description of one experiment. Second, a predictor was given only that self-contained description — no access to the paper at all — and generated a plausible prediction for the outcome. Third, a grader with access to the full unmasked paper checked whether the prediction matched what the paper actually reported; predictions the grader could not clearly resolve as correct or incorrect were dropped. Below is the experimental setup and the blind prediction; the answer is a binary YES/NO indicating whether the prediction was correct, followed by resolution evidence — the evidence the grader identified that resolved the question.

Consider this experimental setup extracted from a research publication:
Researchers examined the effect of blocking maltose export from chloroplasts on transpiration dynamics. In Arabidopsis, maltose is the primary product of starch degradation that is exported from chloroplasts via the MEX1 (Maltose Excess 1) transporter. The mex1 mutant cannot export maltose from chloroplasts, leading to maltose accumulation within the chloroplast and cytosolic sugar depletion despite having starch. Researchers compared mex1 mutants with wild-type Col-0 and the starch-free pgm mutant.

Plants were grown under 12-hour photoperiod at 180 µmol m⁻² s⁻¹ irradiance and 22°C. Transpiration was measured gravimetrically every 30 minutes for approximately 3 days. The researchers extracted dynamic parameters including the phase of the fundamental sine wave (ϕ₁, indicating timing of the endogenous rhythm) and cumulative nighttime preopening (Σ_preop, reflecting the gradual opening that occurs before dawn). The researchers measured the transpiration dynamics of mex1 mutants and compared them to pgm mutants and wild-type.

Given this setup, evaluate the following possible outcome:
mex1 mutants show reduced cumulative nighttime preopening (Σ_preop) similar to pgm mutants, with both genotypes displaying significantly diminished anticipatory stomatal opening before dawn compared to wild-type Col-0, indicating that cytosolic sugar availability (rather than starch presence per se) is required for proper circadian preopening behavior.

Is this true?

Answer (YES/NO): YES